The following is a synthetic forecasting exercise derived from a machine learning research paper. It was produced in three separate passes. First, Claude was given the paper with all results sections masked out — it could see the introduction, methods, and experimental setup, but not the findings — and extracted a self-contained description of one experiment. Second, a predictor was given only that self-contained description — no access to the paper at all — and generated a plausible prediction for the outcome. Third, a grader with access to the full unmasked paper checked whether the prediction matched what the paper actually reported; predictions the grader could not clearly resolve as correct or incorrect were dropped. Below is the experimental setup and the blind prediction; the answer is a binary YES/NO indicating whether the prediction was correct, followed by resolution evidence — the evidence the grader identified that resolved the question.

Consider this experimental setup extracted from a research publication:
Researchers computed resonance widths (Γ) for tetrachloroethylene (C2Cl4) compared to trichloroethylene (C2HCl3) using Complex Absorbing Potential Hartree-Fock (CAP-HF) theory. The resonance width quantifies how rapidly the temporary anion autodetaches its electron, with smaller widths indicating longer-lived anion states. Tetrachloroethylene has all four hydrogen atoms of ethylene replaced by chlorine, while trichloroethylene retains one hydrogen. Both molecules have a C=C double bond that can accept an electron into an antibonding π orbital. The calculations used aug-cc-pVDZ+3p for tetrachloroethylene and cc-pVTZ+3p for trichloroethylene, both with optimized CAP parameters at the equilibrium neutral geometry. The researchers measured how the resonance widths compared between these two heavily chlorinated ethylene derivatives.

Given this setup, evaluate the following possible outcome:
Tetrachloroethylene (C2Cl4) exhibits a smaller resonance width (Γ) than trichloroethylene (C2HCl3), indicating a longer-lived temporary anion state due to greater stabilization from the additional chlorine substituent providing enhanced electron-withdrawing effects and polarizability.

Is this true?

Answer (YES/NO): YES